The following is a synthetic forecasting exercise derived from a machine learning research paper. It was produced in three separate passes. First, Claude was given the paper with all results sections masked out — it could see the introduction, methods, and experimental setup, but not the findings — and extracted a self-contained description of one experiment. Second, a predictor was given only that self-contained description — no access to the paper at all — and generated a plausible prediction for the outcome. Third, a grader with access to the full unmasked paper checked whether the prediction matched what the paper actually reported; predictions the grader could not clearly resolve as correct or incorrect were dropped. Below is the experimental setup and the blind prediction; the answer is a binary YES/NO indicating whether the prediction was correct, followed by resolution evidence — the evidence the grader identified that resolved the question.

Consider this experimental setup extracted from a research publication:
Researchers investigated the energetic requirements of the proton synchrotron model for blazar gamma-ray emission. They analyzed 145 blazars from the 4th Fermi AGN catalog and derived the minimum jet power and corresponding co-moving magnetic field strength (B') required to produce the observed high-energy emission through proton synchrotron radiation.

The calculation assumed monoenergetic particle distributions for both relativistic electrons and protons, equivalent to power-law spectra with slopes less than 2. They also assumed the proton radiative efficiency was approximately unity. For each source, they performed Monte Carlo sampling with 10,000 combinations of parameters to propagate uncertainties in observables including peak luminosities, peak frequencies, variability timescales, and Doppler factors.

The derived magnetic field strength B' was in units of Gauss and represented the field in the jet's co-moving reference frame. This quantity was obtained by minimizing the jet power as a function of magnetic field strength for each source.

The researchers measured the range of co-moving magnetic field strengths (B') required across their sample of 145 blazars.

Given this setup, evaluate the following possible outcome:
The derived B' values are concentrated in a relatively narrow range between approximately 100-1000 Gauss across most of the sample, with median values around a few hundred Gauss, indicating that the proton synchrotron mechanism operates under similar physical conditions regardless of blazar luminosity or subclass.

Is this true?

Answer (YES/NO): NO